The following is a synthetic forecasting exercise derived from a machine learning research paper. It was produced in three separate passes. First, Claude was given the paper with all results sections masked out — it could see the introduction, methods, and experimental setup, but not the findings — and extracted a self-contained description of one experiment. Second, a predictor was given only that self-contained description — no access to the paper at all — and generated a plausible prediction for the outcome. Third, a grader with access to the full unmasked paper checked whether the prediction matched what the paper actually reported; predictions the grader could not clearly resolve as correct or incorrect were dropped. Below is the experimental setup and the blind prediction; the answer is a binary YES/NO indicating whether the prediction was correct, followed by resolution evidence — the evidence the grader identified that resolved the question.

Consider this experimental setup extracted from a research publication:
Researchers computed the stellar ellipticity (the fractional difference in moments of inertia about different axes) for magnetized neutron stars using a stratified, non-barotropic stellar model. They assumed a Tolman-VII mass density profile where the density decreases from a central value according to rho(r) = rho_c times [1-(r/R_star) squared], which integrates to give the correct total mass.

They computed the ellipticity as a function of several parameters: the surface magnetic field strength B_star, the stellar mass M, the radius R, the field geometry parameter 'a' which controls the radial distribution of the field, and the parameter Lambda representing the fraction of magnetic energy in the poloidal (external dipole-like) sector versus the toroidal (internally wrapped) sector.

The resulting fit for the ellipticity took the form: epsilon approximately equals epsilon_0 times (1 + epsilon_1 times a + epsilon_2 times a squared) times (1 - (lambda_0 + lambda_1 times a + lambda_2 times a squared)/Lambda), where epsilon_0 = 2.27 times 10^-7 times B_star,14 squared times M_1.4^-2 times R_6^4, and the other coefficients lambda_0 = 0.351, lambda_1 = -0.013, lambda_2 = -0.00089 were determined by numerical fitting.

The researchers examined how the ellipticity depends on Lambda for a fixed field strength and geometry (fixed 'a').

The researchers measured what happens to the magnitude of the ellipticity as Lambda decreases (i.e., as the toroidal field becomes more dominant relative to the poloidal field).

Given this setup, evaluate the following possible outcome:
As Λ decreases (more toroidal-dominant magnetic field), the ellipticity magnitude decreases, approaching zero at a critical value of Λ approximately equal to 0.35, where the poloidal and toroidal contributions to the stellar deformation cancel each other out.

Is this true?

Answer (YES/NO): YES